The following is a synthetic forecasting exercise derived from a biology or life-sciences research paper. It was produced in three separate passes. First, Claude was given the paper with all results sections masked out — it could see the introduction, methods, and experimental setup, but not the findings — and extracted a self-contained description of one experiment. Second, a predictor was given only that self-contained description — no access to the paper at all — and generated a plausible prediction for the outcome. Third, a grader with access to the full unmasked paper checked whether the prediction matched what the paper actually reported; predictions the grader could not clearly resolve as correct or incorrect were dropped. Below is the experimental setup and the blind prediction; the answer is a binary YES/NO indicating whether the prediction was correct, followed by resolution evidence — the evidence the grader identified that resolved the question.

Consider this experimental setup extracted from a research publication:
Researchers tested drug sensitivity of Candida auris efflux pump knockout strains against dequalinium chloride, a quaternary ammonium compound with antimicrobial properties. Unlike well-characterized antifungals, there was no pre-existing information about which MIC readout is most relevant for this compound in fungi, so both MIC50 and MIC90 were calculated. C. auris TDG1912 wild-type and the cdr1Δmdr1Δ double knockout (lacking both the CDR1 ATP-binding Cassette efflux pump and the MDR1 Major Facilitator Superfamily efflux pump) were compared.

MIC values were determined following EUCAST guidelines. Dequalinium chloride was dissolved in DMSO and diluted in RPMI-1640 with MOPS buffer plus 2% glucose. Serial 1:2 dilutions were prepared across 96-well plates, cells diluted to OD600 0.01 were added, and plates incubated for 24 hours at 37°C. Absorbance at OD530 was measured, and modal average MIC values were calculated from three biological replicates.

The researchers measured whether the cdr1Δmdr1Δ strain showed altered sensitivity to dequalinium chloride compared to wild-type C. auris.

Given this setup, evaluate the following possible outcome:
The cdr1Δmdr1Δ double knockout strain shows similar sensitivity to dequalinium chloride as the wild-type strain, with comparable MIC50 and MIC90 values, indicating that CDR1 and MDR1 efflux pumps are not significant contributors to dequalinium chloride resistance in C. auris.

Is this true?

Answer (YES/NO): YES